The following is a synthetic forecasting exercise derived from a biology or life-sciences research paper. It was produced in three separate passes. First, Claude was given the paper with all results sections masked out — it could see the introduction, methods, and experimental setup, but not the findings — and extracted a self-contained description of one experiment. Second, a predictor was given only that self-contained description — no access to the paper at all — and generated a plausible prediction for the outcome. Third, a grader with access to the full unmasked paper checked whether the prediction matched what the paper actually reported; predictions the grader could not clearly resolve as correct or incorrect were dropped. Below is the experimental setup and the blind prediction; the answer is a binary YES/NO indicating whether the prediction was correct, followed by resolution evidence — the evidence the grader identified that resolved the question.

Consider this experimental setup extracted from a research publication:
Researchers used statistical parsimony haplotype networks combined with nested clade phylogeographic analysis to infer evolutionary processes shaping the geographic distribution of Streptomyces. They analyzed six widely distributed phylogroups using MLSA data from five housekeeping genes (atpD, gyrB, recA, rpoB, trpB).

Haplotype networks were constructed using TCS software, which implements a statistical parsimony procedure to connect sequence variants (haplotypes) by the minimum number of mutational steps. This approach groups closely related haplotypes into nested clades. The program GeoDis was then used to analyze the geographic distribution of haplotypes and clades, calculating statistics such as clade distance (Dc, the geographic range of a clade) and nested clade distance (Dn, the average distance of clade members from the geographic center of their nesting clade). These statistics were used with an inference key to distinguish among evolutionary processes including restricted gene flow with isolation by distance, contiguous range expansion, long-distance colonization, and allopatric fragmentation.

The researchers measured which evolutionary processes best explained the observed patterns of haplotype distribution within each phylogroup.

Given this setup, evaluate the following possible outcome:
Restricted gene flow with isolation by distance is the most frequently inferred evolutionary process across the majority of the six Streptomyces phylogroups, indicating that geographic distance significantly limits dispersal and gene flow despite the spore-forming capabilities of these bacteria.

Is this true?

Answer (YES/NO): NO